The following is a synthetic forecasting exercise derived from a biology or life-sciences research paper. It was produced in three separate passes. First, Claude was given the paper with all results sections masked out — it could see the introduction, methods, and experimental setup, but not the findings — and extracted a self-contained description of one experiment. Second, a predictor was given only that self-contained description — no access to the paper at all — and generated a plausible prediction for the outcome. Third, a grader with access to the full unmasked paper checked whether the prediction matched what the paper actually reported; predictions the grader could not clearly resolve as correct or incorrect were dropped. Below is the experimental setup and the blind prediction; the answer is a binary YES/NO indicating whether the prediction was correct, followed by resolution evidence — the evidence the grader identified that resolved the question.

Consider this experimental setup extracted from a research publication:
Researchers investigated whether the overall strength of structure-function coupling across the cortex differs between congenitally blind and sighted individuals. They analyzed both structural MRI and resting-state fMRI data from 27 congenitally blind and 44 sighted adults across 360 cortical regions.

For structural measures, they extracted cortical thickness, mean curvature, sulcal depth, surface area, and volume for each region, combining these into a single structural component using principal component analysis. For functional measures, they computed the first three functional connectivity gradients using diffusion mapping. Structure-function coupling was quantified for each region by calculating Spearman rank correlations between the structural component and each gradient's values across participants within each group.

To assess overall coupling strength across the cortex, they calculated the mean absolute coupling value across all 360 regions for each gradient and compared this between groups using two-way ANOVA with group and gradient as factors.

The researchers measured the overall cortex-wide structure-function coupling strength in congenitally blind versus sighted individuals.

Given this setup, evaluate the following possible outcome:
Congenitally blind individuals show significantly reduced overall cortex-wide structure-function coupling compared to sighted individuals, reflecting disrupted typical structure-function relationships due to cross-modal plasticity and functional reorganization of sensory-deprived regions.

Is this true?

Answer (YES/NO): NO